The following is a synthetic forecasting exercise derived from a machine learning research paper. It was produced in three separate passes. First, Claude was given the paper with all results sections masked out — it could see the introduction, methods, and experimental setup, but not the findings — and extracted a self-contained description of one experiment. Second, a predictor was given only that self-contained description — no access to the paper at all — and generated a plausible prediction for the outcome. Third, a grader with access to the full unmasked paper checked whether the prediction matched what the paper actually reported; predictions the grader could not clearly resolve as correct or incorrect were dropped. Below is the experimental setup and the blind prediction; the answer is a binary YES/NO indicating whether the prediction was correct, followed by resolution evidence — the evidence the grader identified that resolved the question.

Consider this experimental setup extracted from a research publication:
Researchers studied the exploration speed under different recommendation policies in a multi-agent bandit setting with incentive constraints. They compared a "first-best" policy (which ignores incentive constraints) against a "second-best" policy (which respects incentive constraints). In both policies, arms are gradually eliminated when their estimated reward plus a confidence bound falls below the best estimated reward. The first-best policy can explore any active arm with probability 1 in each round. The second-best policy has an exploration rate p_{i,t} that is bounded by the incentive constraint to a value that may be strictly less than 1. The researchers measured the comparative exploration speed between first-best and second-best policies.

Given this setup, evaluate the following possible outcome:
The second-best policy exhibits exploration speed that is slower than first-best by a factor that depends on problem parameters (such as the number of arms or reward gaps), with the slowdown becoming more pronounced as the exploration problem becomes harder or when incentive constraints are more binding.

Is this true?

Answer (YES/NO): YES